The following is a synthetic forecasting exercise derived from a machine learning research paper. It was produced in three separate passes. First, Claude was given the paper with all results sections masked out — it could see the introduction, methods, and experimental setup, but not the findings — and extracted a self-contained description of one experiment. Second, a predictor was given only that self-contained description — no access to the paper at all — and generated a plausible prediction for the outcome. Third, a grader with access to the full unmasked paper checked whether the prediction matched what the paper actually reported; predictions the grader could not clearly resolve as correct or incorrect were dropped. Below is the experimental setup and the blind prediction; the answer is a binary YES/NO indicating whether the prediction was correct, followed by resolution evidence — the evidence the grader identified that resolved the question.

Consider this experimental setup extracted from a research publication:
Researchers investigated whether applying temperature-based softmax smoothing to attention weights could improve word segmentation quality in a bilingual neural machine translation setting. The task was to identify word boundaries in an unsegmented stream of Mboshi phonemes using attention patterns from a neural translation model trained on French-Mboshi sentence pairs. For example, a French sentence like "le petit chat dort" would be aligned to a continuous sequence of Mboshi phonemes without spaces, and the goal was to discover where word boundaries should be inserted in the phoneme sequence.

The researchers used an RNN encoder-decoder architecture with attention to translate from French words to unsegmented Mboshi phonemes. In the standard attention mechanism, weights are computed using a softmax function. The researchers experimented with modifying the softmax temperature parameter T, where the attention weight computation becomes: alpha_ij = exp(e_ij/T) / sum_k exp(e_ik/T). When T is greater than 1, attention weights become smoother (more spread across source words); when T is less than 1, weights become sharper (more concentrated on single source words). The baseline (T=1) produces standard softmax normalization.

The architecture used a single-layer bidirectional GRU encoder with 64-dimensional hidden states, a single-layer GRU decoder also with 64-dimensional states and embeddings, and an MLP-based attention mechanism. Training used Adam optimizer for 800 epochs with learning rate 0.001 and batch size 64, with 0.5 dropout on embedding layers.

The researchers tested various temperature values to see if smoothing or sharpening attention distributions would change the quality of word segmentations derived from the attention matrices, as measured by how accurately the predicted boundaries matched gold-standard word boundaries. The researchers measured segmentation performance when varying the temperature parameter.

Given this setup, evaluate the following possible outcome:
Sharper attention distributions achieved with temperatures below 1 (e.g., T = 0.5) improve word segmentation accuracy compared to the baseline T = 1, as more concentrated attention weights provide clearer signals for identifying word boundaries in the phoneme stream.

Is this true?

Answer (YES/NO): NO